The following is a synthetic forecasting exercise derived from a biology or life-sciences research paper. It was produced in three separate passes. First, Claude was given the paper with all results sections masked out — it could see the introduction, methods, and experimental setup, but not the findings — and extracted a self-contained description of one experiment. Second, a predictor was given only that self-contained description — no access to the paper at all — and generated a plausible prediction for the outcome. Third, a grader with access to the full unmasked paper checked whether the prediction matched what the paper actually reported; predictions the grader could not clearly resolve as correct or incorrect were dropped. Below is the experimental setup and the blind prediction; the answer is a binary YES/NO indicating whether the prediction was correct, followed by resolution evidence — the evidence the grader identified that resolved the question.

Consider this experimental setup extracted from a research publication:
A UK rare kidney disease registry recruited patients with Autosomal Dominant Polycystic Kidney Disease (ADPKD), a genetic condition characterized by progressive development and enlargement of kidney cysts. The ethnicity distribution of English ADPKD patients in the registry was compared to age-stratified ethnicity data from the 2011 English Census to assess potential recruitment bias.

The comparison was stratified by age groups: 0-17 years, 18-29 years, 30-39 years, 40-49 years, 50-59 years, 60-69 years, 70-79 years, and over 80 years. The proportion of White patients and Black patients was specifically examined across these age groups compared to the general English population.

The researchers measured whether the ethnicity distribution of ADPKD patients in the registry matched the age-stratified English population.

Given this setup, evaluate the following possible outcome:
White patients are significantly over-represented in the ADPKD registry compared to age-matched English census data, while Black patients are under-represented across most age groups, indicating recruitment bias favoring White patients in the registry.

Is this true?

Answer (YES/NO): NO